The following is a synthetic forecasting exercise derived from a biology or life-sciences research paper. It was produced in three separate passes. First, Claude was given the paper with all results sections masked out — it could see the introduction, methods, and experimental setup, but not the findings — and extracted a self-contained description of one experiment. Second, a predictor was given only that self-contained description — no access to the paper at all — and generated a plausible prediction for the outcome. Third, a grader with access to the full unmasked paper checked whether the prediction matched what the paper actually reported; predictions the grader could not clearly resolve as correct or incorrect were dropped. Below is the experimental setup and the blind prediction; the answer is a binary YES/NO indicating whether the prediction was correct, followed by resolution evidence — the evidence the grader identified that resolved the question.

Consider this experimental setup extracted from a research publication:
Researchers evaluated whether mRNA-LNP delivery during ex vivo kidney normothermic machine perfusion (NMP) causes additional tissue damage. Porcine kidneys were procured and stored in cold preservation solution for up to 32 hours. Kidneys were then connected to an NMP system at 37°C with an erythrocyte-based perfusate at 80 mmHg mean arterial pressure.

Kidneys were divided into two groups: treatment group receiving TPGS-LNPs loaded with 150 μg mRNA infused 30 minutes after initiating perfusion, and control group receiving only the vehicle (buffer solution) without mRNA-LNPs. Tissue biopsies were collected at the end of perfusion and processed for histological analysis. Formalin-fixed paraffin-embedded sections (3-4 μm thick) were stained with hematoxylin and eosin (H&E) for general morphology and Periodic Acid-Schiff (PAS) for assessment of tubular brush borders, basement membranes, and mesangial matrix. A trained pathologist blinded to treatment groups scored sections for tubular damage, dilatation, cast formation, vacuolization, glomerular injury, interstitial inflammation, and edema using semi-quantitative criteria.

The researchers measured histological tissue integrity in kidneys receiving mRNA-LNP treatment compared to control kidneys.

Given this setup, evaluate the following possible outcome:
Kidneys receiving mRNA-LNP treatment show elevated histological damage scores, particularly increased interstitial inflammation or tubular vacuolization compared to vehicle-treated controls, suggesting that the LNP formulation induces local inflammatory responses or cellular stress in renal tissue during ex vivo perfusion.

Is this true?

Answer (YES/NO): NO